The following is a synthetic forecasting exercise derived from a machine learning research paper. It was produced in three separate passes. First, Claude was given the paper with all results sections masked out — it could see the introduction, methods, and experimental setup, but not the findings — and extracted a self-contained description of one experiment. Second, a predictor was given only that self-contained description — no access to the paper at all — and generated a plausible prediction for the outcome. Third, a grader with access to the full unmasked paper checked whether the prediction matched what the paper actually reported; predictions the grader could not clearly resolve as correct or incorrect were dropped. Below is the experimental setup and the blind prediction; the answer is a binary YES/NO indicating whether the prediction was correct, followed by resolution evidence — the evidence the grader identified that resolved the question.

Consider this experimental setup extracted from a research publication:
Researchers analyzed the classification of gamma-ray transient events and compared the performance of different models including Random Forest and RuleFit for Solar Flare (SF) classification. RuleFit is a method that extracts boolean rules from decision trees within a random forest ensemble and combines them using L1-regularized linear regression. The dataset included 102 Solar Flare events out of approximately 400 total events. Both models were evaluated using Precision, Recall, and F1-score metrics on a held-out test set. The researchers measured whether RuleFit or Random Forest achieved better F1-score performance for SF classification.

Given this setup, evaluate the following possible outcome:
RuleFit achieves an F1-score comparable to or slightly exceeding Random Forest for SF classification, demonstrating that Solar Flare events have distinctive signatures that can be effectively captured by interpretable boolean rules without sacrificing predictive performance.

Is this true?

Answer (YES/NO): YES